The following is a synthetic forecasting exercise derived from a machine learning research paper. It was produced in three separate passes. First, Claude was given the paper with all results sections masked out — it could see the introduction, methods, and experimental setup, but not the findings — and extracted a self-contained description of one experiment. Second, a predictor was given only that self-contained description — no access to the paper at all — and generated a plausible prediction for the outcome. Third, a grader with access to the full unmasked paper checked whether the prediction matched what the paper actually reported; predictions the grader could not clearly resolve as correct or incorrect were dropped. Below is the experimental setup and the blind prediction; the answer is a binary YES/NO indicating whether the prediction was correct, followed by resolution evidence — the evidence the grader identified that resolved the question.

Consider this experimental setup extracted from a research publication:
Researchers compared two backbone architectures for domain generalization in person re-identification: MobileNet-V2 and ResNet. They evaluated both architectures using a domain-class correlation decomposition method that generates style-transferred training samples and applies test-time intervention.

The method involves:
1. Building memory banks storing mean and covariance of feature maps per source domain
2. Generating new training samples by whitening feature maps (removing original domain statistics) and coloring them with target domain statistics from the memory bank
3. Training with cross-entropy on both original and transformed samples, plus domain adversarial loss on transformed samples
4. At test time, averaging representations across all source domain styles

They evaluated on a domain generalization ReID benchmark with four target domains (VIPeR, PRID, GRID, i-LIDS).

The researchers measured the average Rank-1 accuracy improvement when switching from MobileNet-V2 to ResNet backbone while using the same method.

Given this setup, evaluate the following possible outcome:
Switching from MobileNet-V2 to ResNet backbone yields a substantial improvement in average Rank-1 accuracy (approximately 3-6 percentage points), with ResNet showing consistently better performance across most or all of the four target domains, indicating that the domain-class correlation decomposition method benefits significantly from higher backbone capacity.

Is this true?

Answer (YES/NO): NO